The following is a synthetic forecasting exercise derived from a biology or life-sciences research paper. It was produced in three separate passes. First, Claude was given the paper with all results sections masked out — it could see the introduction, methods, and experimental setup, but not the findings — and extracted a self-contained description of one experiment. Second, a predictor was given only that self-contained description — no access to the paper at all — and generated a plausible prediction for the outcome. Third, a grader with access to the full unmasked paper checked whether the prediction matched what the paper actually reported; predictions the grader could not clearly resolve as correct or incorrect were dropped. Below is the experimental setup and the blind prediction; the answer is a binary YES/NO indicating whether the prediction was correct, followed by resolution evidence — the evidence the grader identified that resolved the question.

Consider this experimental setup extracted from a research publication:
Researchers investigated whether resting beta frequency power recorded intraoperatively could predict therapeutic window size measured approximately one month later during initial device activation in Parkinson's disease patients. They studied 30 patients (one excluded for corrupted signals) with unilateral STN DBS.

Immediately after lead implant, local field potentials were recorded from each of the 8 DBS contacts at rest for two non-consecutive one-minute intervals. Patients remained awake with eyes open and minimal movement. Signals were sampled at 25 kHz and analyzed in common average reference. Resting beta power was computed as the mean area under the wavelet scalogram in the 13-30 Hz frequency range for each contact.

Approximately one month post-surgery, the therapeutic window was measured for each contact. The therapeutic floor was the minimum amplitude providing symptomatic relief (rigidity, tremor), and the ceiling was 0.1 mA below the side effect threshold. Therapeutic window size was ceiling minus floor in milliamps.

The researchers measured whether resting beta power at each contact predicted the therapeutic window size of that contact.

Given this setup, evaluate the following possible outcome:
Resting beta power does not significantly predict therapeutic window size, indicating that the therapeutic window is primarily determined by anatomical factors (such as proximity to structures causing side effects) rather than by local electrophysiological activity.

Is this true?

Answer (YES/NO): NO